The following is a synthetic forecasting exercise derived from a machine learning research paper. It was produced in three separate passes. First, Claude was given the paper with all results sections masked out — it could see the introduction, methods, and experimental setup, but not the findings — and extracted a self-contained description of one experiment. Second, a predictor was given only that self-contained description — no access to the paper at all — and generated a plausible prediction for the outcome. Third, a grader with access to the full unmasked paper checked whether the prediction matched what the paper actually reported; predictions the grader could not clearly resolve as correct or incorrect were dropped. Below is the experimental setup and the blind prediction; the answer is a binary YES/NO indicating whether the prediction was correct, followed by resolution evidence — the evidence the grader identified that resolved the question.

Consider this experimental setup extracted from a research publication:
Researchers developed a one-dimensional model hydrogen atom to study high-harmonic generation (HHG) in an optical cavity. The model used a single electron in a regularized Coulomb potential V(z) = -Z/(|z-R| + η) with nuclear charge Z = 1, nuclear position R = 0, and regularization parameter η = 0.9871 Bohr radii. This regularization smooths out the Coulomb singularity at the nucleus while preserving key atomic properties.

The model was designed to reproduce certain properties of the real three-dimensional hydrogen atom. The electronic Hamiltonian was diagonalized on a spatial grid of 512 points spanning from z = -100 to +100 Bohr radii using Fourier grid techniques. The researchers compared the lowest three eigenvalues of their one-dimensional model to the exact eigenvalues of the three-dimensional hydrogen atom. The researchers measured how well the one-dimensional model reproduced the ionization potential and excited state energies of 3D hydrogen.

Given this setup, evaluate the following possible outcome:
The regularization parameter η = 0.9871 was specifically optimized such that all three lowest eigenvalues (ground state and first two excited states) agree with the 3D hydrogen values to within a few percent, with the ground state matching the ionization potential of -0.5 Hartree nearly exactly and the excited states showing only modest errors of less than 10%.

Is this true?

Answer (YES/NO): NO